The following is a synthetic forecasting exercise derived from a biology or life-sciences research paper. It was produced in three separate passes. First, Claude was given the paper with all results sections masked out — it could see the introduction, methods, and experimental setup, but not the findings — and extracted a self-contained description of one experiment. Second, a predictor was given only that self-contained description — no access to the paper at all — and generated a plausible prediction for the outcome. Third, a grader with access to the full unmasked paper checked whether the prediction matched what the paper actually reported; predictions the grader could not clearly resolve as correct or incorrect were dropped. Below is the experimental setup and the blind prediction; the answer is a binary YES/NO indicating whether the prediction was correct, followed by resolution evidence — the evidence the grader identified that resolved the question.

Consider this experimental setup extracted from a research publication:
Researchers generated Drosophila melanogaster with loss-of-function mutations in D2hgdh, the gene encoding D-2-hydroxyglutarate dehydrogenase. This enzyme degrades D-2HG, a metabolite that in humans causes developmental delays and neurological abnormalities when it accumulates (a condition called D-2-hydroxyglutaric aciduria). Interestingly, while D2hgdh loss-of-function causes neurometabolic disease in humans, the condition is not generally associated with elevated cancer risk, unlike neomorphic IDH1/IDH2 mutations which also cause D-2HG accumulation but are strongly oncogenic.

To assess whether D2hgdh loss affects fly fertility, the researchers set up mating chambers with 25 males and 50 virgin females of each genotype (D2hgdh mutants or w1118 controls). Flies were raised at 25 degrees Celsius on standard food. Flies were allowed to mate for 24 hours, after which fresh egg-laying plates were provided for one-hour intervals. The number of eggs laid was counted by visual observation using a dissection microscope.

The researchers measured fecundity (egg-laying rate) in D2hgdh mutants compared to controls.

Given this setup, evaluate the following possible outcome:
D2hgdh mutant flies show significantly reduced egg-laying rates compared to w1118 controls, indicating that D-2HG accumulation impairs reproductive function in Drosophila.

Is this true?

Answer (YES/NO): YES